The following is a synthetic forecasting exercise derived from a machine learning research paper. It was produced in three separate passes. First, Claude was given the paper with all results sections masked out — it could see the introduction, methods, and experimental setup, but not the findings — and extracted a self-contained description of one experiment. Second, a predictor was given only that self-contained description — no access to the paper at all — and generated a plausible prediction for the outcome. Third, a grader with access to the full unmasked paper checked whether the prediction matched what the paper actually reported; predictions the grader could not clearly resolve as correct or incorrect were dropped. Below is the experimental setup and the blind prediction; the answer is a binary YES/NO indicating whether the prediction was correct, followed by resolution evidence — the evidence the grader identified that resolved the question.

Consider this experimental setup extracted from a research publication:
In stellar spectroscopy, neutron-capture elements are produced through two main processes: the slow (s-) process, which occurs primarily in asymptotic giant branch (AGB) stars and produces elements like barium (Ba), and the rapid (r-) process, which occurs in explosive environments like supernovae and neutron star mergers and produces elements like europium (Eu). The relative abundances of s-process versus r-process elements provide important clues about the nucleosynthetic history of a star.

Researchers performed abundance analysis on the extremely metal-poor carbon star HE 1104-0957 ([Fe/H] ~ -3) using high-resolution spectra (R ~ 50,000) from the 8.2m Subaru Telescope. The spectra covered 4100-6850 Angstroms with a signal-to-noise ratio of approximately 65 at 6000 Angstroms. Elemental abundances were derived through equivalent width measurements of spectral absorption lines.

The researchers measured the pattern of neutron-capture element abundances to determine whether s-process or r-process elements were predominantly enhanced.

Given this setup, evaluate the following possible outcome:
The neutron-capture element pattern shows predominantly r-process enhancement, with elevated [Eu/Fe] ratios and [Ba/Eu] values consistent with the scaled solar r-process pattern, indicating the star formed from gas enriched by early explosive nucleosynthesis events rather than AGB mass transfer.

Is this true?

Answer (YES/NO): YES